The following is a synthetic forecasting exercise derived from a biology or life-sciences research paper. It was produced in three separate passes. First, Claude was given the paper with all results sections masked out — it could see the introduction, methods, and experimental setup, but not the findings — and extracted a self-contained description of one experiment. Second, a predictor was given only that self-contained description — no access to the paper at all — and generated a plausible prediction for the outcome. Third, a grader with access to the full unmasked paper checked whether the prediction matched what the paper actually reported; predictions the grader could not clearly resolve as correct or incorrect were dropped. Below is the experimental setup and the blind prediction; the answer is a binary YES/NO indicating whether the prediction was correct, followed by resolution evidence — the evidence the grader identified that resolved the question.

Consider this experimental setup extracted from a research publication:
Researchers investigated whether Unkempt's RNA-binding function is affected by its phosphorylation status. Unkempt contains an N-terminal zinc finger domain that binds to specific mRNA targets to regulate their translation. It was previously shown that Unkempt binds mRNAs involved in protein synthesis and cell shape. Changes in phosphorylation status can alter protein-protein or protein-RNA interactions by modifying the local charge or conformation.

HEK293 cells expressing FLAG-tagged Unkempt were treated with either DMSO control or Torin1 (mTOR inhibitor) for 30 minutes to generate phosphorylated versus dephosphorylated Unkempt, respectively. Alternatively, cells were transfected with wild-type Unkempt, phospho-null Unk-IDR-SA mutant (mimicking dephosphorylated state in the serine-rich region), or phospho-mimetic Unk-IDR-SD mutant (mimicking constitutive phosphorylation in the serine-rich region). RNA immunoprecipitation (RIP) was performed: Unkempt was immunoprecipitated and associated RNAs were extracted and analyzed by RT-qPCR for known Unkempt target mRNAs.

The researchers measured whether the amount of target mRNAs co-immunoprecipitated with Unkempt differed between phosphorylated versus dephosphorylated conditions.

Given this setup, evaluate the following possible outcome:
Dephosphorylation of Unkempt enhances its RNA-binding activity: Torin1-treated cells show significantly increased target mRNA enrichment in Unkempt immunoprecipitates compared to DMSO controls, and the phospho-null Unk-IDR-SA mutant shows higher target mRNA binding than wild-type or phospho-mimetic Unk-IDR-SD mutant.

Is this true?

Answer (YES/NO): NO